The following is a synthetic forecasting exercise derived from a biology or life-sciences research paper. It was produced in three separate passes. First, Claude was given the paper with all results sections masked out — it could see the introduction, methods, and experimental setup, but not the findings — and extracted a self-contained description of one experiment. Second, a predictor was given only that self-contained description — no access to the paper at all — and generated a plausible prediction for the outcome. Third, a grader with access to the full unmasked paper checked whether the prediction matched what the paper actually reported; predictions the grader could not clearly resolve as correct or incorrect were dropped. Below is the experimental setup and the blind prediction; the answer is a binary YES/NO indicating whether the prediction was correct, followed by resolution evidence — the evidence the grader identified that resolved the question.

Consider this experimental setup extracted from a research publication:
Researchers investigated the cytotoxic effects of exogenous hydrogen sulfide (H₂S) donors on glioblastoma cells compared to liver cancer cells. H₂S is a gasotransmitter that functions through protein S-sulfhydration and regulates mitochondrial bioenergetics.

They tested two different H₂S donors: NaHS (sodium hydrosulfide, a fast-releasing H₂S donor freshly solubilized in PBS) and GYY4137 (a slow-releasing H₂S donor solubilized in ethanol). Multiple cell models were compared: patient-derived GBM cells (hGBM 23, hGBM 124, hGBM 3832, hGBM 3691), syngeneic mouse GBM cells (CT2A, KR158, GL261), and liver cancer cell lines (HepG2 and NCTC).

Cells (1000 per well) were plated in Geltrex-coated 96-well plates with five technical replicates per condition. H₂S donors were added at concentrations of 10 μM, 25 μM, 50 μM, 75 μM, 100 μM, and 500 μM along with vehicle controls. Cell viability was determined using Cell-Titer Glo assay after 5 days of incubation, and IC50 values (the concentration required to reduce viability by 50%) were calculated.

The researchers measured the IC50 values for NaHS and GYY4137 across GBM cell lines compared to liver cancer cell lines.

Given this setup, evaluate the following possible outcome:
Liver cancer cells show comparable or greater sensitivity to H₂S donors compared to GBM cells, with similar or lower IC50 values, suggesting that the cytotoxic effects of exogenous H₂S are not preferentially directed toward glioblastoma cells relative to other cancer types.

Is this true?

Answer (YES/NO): NO